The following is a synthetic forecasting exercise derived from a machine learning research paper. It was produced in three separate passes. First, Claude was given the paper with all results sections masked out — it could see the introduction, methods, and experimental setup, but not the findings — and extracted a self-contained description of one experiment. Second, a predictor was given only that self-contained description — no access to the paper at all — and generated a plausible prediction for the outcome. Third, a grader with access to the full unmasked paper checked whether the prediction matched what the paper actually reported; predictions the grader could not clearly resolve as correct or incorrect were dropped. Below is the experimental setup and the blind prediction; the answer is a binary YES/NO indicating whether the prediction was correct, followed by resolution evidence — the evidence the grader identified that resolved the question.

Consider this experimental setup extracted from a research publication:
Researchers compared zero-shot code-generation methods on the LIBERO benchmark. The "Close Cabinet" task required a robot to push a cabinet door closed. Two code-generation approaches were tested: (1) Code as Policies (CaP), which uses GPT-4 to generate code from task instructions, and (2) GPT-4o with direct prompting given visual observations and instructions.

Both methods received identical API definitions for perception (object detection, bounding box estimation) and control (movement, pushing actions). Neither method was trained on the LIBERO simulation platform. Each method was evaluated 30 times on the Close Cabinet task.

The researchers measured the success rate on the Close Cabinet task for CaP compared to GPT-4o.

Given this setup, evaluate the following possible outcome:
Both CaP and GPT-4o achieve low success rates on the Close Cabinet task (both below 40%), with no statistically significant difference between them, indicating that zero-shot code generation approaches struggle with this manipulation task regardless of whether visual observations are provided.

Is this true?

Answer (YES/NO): NO